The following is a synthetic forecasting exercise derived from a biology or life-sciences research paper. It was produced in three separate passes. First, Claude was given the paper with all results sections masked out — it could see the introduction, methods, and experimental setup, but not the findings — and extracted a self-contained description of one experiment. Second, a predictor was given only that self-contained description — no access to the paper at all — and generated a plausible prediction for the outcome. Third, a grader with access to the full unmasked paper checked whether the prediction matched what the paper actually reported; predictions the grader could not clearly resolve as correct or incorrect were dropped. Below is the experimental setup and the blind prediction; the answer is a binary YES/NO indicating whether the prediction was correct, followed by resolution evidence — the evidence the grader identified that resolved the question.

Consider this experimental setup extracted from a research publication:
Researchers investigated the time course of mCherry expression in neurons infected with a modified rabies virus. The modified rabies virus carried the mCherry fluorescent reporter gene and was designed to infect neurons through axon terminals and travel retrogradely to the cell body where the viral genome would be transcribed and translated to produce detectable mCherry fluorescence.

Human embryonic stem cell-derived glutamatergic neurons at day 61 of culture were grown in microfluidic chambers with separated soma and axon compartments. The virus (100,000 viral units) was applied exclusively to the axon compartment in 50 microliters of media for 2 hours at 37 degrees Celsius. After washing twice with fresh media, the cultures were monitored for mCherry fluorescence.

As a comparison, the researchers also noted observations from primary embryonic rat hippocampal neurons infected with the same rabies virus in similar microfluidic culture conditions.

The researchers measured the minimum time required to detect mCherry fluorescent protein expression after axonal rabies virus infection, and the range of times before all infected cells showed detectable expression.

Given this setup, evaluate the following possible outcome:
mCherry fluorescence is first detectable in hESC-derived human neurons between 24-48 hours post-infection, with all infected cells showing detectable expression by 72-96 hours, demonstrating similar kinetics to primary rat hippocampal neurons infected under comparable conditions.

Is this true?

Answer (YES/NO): NO